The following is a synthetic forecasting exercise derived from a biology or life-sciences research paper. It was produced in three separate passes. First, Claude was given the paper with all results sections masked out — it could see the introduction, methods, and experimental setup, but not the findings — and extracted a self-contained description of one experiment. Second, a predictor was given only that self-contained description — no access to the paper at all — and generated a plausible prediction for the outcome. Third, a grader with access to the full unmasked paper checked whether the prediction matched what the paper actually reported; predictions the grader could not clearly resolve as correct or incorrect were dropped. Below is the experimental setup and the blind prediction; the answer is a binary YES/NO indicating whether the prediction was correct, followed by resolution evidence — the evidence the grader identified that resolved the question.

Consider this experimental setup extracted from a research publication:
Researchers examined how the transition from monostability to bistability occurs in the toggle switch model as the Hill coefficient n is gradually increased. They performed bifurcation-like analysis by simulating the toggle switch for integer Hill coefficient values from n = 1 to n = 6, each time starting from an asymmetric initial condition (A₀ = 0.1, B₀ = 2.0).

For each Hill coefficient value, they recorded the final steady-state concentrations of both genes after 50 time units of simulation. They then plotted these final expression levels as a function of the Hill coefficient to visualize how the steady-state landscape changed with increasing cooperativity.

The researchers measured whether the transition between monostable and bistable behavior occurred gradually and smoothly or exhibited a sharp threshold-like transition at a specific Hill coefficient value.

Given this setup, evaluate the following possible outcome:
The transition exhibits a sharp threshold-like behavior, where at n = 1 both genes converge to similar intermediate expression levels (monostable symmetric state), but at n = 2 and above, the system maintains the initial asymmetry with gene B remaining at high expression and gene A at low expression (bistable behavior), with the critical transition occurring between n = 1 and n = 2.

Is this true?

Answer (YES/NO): YES